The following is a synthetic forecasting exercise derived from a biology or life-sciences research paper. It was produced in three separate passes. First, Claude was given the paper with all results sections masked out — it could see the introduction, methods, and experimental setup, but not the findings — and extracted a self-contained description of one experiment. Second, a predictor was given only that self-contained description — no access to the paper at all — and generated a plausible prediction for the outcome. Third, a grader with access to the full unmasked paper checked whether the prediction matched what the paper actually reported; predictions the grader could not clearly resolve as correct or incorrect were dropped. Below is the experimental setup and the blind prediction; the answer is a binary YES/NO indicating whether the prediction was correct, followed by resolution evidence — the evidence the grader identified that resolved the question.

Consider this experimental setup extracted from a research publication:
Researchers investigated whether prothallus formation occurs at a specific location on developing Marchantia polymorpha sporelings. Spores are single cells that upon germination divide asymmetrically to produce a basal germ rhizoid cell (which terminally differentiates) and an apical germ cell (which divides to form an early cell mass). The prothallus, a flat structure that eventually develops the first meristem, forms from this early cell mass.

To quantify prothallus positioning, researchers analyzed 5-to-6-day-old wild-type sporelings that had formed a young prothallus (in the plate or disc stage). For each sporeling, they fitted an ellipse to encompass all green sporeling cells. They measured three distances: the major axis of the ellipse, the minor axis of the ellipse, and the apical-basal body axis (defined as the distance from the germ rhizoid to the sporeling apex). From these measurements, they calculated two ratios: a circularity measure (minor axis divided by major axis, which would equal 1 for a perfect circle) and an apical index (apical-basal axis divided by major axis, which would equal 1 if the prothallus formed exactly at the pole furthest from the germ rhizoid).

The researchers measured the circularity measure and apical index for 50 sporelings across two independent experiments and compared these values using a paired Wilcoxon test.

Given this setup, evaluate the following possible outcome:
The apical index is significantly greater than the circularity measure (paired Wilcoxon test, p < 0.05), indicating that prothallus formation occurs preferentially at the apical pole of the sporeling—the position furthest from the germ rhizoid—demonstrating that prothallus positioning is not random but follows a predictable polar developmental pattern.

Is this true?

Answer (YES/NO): YES